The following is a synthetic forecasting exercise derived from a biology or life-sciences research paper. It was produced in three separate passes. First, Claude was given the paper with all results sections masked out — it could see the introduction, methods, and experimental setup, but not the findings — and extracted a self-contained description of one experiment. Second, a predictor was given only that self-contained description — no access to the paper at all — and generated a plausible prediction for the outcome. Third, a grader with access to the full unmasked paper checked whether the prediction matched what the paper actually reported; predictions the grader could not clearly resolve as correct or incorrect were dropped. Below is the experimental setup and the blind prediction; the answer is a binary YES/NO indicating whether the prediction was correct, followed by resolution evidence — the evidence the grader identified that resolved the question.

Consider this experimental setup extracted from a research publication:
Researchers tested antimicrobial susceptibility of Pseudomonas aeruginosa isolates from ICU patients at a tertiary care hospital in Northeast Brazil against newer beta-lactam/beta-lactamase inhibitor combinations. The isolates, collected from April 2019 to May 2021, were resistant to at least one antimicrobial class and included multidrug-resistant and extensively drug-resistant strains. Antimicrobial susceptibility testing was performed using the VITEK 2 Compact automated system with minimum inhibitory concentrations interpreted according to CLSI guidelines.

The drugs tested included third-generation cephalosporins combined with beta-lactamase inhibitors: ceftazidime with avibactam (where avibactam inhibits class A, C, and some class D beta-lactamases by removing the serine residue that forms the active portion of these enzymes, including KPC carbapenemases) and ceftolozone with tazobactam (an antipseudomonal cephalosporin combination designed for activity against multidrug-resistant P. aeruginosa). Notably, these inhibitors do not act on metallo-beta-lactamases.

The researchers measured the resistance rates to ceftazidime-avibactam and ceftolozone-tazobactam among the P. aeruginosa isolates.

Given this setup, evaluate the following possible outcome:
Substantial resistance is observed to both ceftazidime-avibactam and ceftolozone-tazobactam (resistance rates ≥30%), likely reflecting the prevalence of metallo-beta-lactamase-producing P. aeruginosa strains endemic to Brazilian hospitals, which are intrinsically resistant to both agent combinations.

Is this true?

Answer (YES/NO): NO